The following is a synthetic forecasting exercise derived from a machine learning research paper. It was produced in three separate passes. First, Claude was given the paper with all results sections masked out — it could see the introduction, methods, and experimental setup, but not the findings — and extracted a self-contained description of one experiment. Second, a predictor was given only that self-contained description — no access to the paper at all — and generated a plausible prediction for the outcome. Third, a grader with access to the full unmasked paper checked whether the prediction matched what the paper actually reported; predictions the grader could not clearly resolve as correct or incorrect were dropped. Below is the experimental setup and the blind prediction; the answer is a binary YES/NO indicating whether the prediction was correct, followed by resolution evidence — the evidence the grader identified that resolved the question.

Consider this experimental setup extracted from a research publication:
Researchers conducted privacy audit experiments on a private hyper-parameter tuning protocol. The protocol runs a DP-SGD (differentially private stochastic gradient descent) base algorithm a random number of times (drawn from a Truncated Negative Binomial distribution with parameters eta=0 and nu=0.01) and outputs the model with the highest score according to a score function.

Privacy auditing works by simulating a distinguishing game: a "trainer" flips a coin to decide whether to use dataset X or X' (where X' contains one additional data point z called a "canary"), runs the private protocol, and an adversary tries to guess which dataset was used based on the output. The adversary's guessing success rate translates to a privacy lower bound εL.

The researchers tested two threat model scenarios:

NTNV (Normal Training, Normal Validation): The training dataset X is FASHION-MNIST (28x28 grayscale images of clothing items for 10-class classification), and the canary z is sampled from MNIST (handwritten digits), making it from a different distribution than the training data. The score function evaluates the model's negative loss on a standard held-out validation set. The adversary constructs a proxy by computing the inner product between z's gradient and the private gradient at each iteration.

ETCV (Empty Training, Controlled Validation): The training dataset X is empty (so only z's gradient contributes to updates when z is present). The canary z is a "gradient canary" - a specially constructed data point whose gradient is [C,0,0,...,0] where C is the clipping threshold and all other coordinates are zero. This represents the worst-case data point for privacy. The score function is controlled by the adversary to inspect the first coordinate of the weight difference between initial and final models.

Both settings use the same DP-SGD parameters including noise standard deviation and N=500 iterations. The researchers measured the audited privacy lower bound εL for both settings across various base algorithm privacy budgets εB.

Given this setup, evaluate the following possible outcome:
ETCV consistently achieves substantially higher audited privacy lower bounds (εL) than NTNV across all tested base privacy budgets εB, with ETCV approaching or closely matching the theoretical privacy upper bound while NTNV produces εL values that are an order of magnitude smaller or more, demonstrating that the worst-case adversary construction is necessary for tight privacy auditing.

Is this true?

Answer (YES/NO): NO